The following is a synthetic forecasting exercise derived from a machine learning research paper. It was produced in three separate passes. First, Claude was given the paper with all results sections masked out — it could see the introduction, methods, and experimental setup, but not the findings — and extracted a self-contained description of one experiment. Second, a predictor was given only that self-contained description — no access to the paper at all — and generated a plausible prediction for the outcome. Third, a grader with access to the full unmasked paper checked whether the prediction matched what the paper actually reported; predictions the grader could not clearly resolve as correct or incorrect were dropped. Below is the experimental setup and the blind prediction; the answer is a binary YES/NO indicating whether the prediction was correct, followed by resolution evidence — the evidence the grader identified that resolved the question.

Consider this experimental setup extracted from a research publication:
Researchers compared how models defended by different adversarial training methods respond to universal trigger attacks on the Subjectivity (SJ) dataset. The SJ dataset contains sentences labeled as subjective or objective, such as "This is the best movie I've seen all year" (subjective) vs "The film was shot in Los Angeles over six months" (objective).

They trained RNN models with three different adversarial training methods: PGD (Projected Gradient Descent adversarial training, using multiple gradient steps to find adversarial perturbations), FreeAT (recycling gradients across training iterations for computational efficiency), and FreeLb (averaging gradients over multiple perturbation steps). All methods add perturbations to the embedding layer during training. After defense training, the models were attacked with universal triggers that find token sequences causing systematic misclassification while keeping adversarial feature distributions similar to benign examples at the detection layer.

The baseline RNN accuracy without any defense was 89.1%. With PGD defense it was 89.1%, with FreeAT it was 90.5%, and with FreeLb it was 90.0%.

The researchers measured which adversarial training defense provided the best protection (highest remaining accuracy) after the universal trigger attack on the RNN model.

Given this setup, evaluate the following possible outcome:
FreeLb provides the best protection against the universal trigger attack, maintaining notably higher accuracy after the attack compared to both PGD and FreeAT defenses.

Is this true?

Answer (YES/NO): YES